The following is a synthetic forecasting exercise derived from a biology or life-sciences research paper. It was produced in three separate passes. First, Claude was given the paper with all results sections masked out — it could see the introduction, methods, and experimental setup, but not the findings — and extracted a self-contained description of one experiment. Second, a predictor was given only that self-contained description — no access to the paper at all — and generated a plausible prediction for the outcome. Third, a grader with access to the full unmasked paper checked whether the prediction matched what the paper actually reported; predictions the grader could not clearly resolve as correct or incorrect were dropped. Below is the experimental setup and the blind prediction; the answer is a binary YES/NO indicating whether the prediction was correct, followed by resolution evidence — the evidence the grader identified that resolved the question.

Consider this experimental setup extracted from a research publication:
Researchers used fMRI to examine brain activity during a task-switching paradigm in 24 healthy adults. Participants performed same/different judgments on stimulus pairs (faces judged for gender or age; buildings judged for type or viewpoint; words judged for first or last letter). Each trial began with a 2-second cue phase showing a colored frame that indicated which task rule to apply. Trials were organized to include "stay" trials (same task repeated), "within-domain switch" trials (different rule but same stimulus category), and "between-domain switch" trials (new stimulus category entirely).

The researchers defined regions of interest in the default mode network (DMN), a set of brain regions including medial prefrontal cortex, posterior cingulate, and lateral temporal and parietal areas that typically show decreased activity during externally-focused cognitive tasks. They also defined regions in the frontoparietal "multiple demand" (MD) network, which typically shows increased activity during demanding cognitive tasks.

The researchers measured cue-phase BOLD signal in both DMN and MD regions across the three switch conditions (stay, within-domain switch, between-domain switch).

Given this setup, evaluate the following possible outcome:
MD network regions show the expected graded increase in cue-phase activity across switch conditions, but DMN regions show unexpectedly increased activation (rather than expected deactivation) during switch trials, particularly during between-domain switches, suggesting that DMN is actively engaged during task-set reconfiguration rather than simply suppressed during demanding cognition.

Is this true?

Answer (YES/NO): NO